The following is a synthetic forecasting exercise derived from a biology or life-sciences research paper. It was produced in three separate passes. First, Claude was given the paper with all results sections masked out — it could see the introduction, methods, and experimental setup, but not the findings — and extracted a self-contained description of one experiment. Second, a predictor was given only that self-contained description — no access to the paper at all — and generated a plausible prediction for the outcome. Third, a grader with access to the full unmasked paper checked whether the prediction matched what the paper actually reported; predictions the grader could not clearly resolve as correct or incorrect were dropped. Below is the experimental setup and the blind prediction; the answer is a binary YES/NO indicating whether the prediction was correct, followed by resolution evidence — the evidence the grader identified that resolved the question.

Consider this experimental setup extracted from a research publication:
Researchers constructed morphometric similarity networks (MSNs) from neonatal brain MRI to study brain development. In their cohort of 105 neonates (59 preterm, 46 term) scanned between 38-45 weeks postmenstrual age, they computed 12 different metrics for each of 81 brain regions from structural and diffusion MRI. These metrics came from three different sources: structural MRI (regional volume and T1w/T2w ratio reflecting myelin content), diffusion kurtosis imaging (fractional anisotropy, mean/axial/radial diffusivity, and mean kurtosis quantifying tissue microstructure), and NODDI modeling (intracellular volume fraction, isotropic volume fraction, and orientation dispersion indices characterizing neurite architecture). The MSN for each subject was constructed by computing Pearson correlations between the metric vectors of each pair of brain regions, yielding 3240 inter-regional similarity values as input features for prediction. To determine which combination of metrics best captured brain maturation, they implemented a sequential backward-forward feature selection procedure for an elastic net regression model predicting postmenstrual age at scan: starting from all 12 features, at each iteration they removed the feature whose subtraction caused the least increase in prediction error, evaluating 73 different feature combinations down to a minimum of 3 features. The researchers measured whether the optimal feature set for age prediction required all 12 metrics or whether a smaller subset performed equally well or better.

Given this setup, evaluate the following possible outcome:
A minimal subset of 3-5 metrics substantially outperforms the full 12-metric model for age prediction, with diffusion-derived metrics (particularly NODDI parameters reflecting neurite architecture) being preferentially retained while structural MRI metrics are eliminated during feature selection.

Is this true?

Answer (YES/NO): NO